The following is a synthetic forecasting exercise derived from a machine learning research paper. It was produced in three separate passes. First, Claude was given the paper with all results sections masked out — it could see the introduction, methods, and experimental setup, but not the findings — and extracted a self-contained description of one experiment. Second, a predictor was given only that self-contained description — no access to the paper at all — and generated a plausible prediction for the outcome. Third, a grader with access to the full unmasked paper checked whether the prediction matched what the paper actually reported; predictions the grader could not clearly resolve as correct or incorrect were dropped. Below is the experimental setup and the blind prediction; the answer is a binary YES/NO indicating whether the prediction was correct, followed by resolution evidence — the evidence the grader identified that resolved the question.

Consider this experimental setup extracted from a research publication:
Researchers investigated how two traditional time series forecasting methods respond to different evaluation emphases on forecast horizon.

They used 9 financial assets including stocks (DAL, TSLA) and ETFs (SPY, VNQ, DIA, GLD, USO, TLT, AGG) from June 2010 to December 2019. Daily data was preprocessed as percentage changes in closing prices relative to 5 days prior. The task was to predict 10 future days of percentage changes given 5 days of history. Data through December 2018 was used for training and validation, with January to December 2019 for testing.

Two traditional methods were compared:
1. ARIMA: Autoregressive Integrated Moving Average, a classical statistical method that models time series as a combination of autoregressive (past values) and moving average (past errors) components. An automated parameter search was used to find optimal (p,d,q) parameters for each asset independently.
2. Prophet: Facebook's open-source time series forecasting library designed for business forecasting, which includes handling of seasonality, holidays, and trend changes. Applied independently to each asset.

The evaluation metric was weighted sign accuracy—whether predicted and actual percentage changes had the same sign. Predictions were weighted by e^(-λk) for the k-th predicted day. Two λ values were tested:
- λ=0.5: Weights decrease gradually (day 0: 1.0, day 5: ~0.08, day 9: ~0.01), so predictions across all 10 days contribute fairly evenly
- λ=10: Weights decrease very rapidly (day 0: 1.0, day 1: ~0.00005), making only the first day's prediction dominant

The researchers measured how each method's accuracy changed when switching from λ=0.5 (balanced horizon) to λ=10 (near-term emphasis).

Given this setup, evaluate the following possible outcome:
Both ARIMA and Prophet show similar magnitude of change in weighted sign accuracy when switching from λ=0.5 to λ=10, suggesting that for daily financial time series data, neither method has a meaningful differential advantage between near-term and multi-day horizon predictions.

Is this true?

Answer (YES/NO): NO